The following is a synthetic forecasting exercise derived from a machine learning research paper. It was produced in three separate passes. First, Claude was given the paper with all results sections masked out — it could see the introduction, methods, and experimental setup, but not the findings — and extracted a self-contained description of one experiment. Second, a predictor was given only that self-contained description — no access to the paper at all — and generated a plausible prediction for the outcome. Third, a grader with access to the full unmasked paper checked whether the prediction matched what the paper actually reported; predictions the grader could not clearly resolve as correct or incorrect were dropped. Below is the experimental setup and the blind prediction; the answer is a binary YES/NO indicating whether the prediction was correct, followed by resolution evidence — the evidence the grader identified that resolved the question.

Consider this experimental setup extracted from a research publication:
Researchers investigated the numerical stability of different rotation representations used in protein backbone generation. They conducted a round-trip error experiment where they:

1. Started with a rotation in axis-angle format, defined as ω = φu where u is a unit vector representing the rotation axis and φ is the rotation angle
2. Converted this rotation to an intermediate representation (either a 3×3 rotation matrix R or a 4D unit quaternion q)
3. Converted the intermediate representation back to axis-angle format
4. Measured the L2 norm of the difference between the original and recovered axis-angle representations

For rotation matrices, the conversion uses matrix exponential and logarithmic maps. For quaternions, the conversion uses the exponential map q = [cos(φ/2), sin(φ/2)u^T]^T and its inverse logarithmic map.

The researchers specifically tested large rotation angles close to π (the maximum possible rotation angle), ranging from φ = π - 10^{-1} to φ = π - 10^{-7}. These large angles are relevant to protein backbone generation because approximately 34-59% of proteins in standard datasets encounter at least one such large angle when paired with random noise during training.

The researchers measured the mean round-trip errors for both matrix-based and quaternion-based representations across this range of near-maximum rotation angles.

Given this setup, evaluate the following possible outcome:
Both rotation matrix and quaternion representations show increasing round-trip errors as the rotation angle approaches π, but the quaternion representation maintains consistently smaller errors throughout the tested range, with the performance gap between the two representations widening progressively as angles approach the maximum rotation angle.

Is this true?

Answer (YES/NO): NO